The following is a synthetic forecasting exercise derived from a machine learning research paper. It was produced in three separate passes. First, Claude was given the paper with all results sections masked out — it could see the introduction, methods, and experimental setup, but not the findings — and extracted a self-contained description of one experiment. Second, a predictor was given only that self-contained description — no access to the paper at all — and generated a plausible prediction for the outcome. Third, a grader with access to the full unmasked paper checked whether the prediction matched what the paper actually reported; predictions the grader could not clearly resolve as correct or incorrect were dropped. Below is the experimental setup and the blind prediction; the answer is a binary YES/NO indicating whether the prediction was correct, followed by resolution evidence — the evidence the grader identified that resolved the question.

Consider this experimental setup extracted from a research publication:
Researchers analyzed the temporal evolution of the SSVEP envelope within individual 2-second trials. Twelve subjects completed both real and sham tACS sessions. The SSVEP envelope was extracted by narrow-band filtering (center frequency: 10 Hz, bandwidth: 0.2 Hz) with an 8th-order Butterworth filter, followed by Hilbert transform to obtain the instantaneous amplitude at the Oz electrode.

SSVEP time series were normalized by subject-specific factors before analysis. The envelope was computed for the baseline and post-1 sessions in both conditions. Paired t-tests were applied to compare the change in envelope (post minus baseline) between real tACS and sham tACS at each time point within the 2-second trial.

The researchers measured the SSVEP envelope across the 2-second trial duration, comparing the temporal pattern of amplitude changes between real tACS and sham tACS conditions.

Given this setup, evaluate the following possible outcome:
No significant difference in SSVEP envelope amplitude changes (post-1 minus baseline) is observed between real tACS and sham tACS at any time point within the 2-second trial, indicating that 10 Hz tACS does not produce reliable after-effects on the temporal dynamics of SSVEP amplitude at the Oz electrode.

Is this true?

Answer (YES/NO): NO